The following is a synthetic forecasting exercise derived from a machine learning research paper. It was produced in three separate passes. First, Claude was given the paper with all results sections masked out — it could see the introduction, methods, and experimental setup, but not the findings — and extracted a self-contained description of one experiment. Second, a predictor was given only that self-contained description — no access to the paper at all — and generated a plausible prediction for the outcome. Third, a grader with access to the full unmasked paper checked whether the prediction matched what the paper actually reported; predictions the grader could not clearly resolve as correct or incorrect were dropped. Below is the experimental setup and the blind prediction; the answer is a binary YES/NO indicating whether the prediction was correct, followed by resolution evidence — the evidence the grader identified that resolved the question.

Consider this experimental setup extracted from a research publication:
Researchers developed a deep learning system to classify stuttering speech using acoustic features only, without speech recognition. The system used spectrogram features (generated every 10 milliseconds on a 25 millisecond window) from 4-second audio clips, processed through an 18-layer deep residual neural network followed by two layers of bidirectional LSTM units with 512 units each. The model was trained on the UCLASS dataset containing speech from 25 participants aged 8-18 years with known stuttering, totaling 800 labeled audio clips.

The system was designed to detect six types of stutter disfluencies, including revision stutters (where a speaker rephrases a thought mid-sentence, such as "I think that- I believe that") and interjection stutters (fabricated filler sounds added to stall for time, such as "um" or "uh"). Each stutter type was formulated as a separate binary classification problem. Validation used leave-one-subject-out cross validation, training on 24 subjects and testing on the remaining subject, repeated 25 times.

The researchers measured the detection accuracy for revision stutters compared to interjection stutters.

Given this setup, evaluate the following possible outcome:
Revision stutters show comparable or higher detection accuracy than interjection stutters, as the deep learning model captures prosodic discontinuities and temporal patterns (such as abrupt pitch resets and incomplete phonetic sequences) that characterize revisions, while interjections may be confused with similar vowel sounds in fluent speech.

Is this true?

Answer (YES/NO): YES